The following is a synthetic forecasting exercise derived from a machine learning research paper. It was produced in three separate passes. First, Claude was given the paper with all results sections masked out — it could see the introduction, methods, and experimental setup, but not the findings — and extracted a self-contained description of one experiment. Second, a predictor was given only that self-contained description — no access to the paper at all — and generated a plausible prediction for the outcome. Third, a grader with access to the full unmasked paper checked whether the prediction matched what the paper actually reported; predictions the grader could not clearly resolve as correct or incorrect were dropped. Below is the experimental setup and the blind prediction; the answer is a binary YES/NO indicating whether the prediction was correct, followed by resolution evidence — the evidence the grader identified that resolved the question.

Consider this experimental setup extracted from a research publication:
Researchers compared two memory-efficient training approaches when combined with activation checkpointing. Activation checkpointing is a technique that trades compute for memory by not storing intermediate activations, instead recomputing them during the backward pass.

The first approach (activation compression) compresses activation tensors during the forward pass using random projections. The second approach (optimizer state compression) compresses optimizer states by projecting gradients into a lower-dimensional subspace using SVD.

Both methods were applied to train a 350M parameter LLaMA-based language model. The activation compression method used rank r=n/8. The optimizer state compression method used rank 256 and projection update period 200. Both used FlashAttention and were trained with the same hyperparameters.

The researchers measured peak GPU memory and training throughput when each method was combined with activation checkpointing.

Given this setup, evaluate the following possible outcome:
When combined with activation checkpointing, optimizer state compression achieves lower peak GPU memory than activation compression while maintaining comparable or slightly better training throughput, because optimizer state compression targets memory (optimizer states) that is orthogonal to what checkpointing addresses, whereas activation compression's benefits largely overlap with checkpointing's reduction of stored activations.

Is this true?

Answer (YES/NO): NO